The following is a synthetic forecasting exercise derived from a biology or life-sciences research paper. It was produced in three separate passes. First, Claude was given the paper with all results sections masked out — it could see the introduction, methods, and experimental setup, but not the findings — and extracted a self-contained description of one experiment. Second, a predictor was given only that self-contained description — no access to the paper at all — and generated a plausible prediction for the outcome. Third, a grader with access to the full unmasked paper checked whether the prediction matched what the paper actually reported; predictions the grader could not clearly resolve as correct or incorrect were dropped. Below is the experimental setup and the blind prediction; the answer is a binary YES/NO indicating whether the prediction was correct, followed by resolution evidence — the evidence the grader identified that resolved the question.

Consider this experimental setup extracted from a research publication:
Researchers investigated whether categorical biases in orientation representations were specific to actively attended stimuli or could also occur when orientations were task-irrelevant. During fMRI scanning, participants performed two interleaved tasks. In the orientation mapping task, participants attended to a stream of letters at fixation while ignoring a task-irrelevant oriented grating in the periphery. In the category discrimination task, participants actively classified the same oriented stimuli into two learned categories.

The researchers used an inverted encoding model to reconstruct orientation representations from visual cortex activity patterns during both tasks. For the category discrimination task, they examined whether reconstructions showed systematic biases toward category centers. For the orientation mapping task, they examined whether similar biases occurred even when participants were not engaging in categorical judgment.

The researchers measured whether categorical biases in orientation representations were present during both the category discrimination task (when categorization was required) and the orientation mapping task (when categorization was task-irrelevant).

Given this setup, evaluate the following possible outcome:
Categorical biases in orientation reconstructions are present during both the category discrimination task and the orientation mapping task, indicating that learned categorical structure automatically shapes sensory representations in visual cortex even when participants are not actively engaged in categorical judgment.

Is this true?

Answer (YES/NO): NO